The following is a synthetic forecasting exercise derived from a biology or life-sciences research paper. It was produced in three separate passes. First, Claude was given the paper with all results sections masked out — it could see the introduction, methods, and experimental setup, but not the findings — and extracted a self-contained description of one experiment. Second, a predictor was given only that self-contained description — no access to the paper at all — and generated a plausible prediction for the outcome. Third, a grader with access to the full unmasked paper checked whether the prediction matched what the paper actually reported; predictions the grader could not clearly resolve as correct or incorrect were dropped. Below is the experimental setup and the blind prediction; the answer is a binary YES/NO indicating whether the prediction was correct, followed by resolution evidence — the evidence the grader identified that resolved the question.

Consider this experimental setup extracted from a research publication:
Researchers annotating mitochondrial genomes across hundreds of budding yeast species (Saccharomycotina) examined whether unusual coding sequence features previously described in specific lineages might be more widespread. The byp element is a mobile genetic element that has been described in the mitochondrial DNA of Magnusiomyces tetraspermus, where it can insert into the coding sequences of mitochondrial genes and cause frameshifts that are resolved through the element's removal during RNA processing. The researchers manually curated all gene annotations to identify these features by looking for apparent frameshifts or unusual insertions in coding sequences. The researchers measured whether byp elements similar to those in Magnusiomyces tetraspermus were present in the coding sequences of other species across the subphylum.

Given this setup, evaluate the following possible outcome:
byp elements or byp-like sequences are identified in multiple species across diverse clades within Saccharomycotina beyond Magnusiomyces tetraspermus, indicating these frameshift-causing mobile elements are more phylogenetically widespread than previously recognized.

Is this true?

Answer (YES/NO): NO